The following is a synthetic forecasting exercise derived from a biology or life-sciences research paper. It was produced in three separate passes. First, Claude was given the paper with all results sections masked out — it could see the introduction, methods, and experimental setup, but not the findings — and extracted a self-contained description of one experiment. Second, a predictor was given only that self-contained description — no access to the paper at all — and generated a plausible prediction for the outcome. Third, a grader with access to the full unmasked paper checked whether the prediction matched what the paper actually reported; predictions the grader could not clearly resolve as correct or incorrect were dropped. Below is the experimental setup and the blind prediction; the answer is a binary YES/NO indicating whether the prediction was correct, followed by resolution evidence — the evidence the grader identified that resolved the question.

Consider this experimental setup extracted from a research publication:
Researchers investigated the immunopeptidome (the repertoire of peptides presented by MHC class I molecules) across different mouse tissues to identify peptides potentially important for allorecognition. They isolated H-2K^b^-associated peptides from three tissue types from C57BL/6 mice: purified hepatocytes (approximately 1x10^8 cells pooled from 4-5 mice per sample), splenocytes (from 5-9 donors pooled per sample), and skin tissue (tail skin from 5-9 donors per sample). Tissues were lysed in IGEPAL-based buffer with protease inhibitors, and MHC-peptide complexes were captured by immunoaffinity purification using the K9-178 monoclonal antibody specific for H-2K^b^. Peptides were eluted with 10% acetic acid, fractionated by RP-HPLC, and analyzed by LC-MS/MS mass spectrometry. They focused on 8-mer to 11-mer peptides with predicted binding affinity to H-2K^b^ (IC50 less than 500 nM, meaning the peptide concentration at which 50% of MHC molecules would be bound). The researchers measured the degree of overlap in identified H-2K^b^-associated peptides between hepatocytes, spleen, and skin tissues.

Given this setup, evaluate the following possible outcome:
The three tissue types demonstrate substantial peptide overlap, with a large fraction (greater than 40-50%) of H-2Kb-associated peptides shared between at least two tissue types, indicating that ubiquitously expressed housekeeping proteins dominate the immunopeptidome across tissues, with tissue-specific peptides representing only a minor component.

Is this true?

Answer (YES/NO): YES